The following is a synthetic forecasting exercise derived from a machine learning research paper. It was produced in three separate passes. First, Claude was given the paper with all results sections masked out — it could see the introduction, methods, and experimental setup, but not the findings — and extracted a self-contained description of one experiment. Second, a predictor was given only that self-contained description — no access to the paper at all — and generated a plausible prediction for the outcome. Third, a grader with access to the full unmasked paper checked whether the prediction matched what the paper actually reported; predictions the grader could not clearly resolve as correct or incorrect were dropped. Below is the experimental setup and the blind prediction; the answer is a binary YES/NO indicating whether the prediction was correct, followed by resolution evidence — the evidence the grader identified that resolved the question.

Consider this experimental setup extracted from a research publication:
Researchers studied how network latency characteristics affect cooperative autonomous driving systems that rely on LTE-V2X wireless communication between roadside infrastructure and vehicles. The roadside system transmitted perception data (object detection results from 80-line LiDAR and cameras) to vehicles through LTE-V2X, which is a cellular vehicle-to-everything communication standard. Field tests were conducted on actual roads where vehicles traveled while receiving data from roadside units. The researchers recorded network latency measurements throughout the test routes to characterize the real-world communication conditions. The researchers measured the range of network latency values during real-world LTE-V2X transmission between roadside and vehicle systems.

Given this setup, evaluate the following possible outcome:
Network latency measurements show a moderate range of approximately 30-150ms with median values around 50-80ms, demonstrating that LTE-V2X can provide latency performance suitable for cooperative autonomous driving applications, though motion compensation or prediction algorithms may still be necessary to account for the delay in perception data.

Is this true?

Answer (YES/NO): NO